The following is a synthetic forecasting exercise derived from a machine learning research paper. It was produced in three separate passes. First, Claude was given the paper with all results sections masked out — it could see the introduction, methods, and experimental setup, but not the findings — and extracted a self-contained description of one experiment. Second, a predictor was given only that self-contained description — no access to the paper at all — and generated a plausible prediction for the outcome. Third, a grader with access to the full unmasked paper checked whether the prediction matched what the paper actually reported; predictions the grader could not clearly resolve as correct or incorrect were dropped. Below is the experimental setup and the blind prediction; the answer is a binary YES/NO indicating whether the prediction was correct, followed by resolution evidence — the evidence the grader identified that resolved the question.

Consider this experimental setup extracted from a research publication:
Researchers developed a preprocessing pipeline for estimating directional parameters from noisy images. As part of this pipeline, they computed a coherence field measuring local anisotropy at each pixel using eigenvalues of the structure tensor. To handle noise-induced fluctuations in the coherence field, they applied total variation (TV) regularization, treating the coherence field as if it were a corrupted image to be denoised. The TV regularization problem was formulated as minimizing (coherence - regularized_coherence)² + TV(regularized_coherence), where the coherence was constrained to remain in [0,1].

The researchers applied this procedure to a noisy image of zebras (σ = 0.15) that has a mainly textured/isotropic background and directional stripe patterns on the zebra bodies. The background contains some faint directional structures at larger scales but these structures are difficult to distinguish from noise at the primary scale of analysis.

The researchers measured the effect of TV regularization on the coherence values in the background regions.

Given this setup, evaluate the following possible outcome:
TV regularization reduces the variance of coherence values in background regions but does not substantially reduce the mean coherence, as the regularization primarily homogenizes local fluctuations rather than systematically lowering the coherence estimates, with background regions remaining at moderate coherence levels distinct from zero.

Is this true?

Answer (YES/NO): NO